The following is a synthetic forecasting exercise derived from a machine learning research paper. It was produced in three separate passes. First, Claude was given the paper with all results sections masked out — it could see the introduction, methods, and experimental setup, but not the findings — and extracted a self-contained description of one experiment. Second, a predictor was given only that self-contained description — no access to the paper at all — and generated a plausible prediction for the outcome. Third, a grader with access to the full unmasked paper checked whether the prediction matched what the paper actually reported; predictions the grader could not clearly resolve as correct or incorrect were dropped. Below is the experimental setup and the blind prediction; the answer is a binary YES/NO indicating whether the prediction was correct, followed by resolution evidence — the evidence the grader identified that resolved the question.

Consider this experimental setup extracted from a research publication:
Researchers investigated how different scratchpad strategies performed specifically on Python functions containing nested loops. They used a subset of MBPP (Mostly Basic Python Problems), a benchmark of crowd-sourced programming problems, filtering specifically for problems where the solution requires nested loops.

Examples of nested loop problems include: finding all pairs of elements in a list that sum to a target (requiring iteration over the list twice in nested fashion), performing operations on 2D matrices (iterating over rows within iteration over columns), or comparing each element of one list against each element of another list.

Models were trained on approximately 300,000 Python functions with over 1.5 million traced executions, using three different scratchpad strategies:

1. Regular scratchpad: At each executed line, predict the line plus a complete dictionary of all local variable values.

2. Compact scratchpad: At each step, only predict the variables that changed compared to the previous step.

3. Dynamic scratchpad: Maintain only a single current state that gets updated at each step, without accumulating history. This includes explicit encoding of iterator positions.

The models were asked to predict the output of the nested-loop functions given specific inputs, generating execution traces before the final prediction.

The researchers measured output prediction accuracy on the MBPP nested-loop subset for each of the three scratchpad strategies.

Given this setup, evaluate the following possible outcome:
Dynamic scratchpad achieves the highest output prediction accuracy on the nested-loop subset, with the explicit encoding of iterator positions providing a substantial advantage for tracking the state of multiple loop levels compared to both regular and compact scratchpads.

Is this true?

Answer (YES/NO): NO